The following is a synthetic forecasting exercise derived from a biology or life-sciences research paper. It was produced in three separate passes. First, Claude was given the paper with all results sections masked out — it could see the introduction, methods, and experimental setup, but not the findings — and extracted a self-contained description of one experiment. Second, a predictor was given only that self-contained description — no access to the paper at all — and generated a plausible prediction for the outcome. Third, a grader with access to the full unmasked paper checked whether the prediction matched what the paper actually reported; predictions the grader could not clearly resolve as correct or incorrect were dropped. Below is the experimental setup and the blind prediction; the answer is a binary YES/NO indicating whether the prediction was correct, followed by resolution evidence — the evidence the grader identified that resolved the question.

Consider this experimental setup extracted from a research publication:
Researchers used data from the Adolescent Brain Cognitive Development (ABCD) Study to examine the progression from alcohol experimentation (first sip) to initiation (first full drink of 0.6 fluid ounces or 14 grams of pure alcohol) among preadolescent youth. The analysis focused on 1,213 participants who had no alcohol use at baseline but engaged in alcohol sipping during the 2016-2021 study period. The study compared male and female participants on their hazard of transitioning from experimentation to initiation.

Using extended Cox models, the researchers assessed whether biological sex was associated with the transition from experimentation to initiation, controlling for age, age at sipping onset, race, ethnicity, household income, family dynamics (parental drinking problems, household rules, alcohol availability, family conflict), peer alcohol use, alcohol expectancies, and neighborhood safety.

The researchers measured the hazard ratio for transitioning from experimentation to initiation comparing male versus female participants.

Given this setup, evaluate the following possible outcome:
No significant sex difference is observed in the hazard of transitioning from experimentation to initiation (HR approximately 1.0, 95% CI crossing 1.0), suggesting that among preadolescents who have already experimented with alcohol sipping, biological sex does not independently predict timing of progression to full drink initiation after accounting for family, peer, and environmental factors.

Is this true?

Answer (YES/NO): YES